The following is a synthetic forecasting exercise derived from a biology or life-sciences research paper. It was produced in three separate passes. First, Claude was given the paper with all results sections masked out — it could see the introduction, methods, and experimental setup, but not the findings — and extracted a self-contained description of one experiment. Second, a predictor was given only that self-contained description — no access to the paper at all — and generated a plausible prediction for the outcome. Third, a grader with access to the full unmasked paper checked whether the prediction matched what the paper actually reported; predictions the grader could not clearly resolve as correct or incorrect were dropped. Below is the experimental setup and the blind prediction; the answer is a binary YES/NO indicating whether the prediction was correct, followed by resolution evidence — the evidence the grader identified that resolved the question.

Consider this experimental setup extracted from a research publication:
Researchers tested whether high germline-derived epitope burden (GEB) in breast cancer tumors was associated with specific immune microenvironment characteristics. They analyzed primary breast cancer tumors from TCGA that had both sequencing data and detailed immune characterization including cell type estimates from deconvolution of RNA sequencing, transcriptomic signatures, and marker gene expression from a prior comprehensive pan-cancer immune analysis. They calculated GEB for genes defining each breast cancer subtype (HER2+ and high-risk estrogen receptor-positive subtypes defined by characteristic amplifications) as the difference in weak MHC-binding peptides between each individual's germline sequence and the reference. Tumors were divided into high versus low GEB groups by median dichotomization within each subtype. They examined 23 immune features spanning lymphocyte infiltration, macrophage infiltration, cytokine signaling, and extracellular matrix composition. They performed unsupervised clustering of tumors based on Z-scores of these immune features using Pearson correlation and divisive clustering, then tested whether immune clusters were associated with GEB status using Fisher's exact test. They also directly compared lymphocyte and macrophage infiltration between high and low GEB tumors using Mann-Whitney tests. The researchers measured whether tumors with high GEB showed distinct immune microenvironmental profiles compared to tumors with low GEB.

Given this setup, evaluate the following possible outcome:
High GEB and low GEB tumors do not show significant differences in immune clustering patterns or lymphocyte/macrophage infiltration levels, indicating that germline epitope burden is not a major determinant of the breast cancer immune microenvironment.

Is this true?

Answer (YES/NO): NO